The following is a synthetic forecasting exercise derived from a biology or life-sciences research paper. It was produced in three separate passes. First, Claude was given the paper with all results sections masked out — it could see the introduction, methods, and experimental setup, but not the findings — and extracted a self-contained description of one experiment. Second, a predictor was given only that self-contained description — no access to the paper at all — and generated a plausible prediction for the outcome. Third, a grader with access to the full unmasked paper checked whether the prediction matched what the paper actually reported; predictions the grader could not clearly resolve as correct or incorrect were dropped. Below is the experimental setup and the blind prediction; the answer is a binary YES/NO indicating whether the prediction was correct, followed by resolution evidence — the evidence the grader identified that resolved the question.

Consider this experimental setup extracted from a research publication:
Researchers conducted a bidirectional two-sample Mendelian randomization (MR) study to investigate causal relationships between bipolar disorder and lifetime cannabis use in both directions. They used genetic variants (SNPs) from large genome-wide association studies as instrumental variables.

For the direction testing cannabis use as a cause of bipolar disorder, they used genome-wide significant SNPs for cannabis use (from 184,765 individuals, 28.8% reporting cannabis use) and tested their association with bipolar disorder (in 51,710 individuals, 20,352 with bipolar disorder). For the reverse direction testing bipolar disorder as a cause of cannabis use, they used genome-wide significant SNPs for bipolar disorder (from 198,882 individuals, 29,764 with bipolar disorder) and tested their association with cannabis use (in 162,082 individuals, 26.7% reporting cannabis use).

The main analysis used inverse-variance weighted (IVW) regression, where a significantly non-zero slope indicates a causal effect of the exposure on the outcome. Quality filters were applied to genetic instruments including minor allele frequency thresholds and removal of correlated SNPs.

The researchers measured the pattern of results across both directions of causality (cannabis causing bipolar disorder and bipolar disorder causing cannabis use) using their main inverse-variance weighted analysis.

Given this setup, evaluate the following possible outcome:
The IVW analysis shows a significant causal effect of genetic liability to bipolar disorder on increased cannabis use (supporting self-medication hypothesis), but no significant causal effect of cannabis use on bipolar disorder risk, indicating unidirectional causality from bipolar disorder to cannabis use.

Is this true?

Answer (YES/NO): NO